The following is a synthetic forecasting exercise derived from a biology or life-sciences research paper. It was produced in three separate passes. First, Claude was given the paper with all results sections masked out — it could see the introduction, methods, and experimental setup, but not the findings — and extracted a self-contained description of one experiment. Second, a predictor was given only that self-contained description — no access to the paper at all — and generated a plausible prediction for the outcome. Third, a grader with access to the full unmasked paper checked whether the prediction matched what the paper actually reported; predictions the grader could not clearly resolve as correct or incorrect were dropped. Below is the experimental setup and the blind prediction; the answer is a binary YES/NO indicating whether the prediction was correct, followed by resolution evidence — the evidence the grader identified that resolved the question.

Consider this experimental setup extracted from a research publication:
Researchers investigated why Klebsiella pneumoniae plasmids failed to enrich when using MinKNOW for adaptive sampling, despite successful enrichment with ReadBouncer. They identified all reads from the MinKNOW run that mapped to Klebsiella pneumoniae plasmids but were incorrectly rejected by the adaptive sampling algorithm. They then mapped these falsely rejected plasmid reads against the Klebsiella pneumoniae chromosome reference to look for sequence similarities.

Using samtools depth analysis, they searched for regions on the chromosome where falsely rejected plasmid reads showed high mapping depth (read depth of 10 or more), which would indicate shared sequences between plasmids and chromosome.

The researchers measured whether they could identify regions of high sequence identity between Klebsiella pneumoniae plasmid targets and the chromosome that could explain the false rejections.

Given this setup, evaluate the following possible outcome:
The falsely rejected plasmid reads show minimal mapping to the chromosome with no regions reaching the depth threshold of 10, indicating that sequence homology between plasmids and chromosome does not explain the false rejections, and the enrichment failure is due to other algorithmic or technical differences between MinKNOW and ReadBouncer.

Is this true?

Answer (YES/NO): NO